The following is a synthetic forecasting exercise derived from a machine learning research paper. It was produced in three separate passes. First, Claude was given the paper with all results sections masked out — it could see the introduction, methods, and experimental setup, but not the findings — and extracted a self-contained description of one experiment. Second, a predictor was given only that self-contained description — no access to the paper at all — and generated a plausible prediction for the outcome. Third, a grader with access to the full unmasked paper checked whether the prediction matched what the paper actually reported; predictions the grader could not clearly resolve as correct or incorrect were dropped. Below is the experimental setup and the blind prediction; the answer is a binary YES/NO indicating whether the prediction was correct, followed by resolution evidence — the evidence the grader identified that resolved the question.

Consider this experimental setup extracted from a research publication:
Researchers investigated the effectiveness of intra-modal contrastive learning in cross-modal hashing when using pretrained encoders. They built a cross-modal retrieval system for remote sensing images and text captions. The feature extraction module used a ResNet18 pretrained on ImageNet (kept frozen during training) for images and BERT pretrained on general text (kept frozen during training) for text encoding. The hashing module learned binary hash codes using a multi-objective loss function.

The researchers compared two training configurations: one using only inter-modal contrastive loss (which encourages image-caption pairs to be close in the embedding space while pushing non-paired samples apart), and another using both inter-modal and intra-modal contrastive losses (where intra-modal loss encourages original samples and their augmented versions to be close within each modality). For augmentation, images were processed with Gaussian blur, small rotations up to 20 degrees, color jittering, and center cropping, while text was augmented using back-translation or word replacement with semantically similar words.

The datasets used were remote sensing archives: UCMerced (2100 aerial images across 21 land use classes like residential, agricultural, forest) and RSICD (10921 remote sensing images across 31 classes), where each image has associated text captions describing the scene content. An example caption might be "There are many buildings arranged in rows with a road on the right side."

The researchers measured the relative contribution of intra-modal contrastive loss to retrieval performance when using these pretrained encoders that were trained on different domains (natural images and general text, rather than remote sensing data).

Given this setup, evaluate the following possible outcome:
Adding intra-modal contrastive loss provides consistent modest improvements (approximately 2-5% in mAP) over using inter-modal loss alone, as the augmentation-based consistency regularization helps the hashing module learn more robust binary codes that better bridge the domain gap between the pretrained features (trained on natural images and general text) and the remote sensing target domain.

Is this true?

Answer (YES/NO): NO